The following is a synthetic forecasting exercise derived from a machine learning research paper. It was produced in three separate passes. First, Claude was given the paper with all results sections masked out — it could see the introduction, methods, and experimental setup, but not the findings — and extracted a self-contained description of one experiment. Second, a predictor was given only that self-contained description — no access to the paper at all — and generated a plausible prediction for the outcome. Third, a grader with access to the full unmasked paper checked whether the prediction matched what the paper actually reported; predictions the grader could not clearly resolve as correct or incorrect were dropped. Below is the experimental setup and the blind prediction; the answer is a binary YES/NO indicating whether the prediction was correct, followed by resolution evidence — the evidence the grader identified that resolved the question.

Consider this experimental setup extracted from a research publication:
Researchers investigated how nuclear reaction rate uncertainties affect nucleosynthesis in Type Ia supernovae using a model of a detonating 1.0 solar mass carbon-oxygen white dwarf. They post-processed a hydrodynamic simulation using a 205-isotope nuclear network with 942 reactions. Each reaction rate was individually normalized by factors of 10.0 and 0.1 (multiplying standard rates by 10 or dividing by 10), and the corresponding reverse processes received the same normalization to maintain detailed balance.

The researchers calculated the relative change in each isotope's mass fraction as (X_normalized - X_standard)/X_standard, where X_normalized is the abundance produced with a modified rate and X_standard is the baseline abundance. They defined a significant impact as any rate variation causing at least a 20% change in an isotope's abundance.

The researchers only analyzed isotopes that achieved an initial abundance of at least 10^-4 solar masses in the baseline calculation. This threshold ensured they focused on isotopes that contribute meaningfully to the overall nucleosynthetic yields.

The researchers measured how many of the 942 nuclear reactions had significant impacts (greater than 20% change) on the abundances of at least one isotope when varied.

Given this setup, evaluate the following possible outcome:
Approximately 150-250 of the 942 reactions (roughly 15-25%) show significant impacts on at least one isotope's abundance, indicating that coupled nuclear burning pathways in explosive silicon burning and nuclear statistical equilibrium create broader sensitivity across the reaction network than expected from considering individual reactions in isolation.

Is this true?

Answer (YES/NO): NO